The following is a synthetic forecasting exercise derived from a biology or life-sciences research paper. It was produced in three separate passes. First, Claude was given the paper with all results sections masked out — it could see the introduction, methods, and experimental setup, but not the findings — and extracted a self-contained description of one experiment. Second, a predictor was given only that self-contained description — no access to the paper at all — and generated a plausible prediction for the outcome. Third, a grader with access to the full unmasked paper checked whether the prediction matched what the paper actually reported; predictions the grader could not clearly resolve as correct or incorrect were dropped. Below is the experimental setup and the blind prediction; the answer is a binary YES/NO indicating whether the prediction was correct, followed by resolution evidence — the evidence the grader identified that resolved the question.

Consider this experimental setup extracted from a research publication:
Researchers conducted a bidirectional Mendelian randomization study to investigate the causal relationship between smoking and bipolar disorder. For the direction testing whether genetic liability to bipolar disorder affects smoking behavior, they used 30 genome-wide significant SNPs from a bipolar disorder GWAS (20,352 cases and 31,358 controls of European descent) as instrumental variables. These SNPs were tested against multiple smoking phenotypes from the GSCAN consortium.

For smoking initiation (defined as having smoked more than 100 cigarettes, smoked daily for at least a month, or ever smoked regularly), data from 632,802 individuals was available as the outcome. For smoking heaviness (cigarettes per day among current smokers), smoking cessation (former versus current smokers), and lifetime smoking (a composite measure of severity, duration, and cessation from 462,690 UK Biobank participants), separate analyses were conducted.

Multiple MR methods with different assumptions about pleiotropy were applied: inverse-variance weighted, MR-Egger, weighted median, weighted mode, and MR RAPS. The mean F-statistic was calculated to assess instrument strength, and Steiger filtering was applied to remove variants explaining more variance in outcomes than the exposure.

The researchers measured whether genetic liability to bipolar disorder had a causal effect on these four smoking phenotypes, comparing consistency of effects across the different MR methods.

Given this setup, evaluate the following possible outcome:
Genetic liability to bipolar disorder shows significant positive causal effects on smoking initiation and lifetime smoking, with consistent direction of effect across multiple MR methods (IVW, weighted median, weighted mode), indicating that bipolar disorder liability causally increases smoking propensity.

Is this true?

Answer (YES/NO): NO